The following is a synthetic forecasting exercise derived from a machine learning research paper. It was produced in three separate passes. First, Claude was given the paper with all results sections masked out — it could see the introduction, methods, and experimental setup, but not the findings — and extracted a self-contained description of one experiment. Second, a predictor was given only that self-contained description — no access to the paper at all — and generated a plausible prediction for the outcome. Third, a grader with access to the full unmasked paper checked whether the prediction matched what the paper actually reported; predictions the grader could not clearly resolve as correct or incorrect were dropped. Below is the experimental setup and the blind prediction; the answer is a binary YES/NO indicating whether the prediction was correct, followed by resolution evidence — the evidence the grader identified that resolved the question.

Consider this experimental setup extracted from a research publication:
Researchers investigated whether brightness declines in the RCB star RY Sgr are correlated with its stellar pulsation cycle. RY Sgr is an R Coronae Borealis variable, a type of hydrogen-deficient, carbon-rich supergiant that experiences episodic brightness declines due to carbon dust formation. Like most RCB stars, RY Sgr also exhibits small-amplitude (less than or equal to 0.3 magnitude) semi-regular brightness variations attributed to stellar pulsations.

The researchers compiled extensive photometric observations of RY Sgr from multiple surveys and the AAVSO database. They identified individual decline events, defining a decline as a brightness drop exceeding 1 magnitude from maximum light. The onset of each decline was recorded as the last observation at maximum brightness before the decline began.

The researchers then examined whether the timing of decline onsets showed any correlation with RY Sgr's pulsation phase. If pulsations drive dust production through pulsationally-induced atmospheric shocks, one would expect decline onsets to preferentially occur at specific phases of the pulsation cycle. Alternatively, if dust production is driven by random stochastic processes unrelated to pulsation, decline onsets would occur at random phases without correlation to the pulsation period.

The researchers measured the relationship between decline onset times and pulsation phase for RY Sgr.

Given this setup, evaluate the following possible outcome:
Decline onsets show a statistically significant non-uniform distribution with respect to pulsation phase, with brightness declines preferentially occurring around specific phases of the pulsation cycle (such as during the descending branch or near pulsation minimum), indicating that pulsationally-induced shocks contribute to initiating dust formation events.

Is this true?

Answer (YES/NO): YES